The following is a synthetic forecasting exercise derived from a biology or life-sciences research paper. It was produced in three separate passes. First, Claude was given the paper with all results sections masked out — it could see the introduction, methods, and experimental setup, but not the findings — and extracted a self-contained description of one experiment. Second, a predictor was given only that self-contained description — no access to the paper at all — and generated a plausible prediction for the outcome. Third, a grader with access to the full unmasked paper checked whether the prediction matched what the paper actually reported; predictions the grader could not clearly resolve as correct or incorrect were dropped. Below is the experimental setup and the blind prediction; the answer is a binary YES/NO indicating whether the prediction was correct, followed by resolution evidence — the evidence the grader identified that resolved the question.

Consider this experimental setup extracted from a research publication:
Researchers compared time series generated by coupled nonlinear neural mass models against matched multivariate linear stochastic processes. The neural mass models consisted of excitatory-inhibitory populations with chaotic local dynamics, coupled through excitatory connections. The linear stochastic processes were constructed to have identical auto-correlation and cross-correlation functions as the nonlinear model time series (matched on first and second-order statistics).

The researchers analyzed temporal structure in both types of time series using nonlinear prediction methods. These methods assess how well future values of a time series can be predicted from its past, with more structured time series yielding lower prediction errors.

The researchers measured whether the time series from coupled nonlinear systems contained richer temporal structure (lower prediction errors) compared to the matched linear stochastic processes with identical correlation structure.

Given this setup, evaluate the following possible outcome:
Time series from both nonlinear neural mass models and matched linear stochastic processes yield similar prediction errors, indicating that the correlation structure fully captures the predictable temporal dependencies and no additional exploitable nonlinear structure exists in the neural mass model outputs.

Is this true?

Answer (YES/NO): NO